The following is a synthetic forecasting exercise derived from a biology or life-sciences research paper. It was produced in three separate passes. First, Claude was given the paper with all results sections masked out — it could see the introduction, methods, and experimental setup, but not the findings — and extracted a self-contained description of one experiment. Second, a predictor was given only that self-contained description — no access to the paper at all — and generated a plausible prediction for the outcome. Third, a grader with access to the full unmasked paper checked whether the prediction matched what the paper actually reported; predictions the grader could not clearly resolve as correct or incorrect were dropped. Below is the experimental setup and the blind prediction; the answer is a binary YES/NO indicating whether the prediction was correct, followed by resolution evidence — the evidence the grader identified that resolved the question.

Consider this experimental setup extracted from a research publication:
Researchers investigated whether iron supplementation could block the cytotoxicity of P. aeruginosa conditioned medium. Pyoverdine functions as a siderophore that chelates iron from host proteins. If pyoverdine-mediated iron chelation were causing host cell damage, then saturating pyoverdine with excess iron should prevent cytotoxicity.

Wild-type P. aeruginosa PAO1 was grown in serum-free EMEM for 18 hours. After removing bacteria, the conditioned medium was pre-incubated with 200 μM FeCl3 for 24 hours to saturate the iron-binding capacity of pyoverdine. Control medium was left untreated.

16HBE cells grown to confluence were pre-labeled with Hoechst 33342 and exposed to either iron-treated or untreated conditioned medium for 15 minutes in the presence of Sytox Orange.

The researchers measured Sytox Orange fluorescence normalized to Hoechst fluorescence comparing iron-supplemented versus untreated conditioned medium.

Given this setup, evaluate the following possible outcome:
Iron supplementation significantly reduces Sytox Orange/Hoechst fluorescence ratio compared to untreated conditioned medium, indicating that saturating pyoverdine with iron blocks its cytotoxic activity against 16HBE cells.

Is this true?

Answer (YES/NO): NO